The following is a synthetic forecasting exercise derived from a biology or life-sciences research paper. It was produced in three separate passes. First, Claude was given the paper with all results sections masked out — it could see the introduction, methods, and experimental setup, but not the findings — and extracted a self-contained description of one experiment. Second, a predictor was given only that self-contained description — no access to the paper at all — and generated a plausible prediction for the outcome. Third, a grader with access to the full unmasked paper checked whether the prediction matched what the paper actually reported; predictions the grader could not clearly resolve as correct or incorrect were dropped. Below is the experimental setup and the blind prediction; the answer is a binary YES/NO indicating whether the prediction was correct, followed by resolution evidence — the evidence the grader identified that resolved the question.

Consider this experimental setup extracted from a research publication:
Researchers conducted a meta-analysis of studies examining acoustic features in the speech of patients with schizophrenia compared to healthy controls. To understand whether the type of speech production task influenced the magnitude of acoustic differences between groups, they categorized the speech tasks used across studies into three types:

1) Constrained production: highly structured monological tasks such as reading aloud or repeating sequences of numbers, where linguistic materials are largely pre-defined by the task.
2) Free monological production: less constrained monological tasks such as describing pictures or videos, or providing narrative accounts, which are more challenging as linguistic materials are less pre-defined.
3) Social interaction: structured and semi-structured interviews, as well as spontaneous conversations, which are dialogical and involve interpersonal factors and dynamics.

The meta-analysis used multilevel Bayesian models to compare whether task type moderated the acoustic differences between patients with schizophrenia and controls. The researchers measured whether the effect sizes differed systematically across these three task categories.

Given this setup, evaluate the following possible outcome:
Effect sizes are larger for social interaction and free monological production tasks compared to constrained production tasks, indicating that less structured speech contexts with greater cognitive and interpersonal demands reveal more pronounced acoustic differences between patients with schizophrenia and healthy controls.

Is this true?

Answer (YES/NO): YES